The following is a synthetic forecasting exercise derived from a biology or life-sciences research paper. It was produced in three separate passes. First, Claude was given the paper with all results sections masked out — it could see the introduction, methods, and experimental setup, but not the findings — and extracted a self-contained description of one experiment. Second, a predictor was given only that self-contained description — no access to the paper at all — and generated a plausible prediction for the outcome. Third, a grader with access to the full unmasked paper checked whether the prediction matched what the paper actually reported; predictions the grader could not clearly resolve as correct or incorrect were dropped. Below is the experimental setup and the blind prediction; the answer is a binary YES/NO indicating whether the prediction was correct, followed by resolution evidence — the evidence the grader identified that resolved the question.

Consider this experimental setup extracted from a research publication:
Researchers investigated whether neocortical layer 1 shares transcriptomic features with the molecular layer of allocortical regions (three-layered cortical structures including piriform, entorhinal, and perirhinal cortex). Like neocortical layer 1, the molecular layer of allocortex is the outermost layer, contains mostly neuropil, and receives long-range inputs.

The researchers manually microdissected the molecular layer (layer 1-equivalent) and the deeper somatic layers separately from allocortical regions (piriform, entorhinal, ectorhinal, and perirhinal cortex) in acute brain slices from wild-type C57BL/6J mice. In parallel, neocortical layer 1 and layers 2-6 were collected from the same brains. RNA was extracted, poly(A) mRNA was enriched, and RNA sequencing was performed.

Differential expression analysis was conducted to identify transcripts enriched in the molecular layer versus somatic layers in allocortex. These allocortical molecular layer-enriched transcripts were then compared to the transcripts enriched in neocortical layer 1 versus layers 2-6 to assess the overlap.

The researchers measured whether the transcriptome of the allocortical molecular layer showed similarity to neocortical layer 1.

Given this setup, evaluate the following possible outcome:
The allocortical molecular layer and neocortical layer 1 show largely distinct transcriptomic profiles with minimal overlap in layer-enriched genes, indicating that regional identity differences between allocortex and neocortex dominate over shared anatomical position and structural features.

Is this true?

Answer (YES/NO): NO